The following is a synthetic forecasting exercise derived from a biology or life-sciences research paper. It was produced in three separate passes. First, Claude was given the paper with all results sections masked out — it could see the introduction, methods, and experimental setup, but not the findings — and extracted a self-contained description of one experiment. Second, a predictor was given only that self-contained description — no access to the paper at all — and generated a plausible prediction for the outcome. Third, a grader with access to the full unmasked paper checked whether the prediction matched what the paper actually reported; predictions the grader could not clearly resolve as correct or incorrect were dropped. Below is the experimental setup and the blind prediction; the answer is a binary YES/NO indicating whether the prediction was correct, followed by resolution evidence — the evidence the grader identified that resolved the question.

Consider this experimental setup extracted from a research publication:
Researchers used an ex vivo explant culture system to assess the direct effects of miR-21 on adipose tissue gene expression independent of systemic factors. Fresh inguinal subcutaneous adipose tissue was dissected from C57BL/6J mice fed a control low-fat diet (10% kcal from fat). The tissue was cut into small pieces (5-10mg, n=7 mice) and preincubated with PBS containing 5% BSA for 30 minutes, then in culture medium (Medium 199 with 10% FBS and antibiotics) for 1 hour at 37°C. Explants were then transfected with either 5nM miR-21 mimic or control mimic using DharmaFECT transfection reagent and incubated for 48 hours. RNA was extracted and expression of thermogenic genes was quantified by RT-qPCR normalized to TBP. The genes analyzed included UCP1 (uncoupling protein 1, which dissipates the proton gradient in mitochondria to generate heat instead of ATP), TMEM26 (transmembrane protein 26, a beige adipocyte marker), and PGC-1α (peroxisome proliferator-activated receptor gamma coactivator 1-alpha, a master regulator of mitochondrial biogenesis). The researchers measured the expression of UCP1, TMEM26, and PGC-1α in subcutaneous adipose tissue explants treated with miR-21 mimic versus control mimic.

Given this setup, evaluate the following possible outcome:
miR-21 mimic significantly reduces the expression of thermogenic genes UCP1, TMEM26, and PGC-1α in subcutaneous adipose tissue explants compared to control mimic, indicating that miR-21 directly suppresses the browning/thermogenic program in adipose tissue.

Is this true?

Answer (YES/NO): NO